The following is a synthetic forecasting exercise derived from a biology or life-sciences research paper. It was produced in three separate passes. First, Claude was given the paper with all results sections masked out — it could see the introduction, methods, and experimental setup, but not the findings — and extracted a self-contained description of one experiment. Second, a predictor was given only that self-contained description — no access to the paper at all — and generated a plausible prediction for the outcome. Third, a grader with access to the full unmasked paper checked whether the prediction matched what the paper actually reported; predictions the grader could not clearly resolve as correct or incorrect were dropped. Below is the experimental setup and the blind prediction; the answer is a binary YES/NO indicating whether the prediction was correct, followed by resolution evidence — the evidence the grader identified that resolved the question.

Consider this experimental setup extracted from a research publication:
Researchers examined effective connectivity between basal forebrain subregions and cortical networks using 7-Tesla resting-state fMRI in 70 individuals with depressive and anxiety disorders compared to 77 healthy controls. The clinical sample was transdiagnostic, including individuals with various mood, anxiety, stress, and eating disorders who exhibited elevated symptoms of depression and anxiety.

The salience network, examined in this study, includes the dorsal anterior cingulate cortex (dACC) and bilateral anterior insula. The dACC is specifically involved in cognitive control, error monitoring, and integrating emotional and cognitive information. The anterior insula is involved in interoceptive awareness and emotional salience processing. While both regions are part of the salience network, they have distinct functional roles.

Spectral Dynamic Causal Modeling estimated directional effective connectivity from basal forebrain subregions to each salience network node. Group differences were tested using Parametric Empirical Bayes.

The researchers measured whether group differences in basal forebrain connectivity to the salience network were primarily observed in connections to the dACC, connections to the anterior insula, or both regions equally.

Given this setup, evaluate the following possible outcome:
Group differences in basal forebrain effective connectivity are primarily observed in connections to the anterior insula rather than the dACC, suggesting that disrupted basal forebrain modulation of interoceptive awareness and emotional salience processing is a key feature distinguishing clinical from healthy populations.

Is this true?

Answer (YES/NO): NO